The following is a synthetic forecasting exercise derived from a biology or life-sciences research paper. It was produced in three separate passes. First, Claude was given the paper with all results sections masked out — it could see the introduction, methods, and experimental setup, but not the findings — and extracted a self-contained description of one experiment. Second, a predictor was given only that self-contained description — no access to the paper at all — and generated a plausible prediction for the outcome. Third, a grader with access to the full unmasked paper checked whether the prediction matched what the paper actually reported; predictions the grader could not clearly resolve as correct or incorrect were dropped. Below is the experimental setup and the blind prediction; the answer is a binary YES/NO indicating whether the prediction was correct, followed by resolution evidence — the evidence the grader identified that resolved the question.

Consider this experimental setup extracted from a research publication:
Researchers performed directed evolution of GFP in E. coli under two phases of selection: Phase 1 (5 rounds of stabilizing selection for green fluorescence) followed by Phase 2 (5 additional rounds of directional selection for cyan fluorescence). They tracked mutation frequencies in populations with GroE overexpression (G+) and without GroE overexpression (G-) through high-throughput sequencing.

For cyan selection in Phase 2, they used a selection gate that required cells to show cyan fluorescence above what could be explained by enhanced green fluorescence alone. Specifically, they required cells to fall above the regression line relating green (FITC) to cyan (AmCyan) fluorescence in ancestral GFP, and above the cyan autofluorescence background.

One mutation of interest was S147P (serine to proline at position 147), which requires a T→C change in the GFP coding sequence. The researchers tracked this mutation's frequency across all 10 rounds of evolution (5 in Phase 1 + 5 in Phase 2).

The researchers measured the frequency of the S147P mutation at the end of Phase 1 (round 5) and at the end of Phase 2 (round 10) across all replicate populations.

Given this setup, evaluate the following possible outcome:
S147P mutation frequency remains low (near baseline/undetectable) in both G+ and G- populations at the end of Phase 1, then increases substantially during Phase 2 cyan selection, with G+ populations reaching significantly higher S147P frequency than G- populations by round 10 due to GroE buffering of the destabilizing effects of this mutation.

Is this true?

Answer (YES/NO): NO